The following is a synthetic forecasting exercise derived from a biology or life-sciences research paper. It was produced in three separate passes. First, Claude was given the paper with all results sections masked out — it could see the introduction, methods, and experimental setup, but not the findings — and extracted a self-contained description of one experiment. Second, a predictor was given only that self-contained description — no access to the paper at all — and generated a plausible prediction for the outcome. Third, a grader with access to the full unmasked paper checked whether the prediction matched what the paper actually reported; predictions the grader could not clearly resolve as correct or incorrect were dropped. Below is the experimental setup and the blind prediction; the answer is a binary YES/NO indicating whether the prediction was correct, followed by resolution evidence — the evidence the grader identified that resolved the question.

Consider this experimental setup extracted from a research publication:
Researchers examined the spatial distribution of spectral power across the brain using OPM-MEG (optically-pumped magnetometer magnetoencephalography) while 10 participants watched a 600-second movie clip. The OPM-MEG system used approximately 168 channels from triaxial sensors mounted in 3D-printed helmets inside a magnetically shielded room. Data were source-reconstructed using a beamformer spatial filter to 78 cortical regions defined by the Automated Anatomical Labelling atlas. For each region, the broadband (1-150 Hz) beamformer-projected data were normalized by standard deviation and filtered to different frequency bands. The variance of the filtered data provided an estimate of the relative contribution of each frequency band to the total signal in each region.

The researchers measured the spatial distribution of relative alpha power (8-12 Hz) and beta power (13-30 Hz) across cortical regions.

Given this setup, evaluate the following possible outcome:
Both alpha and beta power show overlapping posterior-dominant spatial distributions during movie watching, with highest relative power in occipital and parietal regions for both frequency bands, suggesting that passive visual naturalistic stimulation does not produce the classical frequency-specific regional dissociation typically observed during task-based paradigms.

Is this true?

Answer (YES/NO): NO